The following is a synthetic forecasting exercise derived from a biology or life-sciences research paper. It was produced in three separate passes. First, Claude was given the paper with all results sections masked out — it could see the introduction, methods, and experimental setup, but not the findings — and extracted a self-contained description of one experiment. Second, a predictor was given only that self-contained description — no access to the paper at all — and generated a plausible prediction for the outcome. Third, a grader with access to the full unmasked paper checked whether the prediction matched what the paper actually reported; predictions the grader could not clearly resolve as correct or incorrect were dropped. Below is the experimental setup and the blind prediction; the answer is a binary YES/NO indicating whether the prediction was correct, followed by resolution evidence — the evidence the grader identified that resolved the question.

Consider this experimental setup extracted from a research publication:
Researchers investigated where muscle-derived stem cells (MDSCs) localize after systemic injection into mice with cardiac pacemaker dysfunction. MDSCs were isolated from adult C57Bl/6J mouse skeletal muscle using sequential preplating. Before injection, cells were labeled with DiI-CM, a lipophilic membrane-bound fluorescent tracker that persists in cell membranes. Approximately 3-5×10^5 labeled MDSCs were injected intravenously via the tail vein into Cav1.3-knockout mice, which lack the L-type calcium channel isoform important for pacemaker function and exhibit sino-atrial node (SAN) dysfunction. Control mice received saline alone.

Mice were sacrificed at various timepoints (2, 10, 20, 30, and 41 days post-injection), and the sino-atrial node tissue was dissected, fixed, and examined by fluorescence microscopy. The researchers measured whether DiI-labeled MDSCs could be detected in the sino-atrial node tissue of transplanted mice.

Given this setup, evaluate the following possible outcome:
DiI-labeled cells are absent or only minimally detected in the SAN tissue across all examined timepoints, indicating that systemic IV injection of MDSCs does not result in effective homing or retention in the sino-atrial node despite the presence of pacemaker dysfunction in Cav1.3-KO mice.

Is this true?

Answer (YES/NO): NO